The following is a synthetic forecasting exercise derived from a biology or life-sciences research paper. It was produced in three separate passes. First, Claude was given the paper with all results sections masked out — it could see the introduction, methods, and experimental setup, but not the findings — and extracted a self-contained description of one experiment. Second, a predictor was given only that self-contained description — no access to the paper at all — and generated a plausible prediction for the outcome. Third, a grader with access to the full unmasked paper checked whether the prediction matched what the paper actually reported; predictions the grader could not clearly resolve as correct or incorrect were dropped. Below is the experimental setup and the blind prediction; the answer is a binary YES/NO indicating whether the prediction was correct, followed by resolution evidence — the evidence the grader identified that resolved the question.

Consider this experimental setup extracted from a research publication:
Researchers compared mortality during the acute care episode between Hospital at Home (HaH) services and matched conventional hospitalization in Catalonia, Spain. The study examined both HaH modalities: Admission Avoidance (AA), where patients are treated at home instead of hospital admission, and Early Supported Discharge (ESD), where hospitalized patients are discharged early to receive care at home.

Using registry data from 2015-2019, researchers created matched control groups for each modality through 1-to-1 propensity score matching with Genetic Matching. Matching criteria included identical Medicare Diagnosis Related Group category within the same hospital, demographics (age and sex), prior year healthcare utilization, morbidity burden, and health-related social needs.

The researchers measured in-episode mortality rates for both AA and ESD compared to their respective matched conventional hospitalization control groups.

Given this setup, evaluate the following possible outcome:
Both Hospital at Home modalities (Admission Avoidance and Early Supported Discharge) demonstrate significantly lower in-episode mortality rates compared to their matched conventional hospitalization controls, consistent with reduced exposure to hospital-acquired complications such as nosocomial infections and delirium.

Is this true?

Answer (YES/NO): NO